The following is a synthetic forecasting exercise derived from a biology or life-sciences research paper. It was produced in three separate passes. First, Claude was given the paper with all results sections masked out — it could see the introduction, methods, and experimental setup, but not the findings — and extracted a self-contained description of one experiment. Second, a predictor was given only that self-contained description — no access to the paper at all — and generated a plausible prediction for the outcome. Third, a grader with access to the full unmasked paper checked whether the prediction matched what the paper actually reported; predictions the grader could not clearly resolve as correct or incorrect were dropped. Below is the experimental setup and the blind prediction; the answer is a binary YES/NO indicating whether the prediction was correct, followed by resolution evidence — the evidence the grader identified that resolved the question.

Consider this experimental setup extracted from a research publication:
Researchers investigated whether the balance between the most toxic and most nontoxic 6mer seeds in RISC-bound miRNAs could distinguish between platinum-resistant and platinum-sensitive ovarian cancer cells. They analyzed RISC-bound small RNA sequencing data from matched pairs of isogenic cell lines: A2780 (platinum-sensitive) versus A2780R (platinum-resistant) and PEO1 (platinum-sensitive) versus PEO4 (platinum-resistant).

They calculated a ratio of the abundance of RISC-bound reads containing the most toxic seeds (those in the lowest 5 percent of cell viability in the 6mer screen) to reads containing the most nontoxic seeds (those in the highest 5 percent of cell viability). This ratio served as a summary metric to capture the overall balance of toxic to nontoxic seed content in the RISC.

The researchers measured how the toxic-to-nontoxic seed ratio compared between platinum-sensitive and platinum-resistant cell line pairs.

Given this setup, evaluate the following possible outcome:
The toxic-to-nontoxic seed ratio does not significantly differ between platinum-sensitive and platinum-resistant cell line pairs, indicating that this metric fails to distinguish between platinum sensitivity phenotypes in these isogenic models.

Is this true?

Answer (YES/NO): NO